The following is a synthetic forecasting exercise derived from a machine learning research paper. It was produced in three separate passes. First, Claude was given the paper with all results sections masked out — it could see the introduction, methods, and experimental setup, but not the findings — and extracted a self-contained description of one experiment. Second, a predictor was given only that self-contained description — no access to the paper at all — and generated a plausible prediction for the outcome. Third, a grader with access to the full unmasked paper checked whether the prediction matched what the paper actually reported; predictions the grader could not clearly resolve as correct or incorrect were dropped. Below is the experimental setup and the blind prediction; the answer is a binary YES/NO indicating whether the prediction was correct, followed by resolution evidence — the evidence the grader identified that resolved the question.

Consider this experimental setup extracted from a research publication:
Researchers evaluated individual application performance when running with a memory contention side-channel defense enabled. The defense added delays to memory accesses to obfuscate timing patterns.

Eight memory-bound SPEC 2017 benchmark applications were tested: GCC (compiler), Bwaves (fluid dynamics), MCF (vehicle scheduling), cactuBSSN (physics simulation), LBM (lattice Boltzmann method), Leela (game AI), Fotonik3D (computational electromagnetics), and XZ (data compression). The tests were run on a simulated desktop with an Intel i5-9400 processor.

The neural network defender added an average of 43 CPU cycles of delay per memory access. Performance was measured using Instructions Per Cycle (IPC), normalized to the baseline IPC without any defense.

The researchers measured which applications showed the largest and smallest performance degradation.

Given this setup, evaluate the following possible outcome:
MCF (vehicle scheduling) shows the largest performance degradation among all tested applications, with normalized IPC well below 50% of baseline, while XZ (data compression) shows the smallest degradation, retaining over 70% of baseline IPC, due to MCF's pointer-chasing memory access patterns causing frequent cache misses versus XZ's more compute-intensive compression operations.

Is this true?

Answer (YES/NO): NO